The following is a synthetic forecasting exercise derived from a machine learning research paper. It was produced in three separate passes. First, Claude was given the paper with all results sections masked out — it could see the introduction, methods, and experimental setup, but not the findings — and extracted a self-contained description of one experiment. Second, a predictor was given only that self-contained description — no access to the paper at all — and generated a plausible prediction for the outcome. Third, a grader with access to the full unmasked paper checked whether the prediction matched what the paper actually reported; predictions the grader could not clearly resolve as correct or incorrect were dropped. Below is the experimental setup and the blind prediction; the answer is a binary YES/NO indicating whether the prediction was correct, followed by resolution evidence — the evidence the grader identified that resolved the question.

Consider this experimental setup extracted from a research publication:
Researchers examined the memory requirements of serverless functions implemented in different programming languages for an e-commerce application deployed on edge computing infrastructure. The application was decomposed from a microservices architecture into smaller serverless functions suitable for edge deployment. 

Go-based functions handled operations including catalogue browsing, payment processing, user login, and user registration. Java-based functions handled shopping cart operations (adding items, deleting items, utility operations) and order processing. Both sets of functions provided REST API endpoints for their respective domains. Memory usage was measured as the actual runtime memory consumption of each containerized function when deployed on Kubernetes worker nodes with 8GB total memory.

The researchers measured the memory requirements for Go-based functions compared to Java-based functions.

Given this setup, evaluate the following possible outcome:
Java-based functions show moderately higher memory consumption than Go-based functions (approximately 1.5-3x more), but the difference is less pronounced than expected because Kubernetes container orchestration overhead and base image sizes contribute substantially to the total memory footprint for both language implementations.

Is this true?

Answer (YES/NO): NO